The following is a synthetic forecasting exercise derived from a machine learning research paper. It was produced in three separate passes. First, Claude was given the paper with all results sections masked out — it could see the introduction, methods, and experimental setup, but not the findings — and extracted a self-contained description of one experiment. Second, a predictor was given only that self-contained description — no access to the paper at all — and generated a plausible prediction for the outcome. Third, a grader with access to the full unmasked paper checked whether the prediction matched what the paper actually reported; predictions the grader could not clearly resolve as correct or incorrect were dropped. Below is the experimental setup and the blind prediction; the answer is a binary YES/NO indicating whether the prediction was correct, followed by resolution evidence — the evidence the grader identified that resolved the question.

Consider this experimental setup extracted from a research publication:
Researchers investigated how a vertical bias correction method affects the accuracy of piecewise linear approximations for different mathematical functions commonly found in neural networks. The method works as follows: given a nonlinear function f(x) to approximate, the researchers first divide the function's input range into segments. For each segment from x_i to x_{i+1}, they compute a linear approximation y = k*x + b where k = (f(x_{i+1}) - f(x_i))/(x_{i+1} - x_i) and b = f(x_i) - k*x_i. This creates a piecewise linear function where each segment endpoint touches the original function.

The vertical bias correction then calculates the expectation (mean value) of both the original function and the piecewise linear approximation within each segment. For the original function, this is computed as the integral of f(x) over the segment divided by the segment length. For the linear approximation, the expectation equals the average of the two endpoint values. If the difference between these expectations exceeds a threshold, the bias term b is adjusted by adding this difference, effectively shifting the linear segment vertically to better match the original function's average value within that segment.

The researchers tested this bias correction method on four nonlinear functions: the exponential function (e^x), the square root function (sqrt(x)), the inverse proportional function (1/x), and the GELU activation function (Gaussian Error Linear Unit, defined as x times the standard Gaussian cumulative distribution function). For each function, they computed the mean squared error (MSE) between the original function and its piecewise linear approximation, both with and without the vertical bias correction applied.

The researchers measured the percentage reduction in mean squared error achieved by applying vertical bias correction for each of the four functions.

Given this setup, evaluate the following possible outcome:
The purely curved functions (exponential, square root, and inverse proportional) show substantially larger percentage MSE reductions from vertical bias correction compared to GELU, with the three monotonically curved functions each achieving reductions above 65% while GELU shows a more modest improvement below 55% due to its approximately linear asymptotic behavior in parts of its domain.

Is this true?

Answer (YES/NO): NO